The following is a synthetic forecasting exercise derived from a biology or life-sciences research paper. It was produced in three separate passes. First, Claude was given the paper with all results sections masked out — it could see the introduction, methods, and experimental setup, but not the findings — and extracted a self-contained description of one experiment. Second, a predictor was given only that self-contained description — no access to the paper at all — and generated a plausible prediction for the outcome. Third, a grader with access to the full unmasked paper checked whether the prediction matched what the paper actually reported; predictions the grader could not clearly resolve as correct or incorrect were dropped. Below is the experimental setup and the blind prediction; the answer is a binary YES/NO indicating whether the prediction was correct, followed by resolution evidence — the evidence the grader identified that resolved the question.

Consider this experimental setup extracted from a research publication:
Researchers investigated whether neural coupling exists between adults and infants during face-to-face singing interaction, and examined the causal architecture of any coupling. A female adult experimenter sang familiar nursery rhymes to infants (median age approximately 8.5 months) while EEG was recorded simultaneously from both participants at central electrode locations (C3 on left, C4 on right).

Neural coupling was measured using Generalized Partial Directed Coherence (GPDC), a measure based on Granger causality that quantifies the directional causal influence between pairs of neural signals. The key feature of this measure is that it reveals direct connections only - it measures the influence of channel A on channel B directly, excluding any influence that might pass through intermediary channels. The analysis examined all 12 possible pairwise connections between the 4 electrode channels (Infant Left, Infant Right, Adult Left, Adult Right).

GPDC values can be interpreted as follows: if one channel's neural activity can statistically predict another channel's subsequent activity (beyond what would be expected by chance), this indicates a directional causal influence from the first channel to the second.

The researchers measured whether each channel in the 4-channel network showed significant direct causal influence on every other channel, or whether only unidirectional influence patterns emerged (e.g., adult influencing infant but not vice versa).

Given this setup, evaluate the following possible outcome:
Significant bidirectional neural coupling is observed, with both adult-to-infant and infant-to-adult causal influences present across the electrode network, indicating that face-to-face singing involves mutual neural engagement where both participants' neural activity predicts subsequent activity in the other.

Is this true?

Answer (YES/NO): YES